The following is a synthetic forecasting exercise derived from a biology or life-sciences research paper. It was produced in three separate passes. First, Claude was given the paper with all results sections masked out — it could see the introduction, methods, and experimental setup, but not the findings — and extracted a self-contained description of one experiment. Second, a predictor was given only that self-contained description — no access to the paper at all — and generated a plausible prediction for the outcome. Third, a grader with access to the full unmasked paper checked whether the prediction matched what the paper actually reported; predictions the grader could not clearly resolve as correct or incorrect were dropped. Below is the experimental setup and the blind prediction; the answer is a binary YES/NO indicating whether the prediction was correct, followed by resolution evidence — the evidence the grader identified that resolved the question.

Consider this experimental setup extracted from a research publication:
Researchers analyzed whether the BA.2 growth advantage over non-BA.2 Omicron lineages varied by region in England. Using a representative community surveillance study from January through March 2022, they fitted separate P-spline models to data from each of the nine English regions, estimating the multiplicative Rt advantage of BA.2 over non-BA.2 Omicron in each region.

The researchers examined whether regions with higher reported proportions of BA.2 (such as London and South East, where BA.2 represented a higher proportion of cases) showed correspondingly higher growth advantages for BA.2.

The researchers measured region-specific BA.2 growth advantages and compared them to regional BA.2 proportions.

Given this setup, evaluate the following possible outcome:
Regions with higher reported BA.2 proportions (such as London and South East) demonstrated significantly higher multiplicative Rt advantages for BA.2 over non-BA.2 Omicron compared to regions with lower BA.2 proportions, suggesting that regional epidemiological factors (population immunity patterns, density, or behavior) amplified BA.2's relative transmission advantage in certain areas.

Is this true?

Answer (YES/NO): NO